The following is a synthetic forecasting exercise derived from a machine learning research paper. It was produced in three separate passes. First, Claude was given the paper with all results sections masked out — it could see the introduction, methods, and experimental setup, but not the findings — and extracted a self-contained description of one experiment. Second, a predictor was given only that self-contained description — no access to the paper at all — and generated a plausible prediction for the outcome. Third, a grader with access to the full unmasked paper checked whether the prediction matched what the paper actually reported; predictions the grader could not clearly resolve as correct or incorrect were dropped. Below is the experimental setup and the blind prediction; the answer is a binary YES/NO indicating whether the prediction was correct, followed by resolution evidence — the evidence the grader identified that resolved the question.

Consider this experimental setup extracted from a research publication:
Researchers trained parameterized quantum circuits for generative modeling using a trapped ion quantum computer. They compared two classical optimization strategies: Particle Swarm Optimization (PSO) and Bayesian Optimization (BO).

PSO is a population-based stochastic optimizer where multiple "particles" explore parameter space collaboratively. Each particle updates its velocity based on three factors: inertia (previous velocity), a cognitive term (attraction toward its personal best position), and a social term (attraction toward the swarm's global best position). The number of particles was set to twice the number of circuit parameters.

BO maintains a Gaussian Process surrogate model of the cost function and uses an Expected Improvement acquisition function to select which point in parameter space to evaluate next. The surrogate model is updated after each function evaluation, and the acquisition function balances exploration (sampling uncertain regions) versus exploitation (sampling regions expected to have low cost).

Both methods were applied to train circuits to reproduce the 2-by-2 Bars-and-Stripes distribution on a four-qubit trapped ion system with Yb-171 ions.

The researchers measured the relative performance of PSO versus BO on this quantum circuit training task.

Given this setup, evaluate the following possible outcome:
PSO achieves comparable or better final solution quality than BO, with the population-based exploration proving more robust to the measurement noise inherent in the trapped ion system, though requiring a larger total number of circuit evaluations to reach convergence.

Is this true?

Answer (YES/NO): NO